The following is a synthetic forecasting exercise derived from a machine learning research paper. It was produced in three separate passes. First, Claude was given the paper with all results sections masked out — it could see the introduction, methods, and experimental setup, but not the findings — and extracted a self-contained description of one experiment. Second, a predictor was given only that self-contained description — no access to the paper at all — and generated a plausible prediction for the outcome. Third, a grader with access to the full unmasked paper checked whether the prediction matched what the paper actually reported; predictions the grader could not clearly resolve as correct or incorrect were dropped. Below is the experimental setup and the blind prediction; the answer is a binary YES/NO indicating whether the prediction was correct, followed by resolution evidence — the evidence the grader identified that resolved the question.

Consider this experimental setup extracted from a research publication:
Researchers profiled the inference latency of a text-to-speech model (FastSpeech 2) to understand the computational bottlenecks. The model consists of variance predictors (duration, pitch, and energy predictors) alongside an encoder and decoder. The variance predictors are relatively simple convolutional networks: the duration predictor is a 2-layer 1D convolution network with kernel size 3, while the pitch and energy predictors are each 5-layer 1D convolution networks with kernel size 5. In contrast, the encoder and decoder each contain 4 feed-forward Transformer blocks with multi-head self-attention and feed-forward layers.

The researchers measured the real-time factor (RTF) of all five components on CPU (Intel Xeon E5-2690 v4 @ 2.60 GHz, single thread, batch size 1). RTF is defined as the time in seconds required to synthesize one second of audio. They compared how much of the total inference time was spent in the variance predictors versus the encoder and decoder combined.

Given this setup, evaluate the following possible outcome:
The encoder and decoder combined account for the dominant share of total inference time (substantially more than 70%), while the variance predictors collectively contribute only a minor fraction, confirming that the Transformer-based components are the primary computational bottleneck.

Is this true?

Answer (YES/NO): YES